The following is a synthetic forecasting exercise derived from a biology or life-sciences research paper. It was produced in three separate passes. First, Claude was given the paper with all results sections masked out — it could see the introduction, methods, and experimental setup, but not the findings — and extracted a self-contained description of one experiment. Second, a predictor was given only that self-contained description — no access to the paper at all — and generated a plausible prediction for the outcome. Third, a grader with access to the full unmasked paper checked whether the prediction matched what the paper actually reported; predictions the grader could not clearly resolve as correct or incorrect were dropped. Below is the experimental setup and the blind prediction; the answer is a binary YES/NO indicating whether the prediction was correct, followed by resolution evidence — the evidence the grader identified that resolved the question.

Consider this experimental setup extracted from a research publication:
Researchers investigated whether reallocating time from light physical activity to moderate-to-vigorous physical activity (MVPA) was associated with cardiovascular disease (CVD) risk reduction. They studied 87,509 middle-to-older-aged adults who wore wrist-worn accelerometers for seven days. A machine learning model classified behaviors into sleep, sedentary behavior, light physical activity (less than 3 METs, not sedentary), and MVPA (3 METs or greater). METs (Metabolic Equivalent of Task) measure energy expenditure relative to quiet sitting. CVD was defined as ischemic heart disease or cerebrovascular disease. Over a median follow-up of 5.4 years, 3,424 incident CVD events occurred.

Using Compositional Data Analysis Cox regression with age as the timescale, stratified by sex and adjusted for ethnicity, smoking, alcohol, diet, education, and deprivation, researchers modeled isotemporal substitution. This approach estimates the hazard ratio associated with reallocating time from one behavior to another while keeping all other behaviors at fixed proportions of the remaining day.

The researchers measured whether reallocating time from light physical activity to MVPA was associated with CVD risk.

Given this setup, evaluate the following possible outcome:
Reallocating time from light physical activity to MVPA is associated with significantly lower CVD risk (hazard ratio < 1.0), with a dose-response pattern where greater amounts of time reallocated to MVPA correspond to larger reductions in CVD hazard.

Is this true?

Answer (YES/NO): YES